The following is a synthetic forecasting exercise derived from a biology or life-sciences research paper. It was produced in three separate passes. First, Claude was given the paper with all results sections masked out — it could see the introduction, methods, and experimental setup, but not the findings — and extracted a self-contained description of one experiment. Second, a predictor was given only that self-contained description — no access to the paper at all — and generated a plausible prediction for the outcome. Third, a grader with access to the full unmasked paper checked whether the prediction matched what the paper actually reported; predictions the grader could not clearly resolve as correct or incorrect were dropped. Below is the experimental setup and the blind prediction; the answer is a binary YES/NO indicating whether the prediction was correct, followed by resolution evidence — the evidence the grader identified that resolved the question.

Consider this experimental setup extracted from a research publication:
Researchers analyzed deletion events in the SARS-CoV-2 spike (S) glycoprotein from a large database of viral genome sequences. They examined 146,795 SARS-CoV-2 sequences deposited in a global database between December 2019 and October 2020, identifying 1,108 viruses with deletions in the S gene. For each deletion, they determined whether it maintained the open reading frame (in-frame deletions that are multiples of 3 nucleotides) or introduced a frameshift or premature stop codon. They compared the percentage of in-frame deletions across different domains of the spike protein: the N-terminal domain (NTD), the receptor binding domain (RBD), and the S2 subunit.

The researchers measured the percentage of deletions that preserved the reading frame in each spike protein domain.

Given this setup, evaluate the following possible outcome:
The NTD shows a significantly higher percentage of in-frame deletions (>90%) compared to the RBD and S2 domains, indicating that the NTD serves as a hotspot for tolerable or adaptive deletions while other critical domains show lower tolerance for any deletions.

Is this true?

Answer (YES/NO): YES